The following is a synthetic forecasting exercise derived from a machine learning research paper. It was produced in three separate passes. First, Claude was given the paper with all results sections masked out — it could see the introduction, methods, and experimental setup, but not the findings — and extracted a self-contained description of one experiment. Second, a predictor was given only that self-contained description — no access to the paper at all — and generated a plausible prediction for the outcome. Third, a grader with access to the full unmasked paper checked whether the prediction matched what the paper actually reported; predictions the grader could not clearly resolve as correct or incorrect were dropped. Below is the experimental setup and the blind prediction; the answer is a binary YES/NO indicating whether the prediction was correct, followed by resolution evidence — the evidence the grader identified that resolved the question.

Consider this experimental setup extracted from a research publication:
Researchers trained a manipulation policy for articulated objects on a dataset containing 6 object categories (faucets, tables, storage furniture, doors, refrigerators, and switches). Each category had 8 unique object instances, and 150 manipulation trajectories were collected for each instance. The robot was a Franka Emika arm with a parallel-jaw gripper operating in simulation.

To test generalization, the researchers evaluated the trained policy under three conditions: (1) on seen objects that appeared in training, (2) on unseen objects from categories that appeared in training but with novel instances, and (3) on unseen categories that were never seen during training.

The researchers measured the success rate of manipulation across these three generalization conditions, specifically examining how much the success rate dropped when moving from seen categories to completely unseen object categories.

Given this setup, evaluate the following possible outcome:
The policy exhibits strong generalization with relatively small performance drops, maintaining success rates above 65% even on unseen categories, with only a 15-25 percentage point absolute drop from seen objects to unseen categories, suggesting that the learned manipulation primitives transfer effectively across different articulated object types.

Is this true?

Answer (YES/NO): NO